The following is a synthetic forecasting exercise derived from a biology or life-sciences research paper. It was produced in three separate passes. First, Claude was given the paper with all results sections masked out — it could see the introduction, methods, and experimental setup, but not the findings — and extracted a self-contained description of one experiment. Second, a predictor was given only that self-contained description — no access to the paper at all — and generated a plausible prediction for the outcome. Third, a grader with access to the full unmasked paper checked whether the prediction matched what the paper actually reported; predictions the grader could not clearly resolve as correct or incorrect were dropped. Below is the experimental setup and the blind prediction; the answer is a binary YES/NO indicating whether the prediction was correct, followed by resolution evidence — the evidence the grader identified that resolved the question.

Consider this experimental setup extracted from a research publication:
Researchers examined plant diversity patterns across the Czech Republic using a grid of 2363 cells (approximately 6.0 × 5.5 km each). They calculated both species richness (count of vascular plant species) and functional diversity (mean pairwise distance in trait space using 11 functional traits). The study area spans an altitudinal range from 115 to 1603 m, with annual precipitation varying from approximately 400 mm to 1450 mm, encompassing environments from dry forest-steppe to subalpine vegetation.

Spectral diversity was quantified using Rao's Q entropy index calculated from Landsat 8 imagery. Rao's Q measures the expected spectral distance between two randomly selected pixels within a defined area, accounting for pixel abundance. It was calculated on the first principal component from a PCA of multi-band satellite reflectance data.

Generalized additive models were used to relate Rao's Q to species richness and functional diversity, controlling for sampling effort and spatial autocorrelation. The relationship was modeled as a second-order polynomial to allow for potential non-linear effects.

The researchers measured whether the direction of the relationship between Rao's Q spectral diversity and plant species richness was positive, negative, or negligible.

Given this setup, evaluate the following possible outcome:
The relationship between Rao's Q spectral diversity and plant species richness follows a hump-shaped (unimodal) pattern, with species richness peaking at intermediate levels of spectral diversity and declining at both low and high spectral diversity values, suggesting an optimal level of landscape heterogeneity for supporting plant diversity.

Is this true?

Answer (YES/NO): NO